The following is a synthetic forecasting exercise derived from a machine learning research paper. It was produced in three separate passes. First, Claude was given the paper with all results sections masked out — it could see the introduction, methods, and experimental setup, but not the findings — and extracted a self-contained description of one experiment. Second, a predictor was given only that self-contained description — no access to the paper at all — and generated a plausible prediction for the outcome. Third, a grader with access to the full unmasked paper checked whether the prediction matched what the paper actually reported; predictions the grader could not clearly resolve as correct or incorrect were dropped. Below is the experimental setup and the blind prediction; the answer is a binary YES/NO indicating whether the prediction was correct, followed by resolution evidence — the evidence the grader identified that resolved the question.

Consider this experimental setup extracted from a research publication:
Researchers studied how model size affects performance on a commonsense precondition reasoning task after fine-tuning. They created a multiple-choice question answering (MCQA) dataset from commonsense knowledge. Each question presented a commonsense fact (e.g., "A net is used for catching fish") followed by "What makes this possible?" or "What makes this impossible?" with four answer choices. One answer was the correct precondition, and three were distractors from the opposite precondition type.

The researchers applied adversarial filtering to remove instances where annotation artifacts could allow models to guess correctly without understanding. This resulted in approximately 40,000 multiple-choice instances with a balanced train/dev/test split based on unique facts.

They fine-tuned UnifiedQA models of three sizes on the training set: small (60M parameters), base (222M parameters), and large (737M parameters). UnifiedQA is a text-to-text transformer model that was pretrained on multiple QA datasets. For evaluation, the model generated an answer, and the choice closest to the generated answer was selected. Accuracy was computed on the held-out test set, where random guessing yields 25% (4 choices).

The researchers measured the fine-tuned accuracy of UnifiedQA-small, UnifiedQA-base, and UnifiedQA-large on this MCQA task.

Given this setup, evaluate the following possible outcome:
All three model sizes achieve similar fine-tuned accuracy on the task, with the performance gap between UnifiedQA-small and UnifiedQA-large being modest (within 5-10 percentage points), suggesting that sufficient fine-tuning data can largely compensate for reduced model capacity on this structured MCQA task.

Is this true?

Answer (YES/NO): NO